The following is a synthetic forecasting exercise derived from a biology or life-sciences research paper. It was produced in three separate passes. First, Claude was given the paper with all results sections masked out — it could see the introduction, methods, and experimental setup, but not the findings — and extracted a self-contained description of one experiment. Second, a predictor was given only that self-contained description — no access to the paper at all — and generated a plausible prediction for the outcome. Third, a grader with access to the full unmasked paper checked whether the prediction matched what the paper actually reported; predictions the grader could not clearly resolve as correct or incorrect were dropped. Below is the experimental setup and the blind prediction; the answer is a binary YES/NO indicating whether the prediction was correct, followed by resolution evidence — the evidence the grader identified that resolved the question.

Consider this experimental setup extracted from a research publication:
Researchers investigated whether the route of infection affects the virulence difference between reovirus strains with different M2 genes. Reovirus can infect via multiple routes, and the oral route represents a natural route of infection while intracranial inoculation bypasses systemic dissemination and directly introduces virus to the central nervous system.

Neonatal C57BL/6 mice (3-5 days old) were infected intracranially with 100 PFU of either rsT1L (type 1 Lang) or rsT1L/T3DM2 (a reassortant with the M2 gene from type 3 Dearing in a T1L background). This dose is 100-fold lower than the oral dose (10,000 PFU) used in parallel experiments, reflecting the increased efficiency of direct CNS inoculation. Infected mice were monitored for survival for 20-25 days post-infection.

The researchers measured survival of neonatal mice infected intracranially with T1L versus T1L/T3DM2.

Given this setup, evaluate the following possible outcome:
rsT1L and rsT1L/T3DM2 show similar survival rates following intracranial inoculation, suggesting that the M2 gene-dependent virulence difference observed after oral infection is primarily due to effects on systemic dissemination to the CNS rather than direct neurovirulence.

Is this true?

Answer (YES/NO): NO